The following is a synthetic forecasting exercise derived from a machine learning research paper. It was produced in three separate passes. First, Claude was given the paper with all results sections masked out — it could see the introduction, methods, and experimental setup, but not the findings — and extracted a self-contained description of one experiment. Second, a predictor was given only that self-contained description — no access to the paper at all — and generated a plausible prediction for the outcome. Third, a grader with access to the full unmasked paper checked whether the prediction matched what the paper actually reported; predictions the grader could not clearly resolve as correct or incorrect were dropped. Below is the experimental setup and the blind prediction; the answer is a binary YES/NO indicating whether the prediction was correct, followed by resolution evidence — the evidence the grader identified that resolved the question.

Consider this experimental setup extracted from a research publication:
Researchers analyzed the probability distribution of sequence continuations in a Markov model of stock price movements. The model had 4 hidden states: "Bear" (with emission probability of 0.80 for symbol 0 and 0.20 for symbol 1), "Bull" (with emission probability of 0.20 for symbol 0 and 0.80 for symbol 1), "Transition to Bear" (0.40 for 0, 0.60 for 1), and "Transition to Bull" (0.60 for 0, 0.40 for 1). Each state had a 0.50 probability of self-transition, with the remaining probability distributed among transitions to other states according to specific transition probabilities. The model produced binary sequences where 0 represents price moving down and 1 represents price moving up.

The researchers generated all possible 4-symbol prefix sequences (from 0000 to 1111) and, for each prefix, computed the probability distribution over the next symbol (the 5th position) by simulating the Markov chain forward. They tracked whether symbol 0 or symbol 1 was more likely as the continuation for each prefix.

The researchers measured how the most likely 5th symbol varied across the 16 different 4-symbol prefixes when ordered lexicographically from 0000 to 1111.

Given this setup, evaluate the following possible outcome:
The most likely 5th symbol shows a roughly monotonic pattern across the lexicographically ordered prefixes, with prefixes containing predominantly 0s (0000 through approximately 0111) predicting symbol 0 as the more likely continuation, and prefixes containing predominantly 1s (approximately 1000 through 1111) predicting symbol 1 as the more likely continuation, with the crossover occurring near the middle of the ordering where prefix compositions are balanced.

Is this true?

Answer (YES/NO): NO